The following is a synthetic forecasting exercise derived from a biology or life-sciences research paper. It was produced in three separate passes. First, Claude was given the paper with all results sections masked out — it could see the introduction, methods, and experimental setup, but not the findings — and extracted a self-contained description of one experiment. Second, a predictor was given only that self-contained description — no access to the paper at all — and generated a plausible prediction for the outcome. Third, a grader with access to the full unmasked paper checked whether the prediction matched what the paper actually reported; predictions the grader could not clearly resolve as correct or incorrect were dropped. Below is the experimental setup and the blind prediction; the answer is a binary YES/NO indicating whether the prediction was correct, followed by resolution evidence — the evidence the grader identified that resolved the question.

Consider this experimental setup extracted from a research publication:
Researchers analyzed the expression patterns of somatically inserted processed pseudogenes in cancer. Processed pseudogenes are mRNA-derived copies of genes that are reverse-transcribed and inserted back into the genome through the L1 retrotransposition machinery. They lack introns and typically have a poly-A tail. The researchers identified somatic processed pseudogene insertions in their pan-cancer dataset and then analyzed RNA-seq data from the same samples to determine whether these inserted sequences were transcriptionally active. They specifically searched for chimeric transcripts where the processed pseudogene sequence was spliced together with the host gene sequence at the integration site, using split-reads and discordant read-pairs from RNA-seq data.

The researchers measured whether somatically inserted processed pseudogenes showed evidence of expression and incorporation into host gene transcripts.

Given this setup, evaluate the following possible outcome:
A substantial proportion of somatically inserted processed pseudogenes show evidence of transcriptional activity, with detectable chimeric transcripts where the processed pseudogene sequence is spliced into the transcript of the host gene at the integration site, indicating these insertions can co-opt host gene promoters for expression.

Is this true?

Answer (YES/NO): NO